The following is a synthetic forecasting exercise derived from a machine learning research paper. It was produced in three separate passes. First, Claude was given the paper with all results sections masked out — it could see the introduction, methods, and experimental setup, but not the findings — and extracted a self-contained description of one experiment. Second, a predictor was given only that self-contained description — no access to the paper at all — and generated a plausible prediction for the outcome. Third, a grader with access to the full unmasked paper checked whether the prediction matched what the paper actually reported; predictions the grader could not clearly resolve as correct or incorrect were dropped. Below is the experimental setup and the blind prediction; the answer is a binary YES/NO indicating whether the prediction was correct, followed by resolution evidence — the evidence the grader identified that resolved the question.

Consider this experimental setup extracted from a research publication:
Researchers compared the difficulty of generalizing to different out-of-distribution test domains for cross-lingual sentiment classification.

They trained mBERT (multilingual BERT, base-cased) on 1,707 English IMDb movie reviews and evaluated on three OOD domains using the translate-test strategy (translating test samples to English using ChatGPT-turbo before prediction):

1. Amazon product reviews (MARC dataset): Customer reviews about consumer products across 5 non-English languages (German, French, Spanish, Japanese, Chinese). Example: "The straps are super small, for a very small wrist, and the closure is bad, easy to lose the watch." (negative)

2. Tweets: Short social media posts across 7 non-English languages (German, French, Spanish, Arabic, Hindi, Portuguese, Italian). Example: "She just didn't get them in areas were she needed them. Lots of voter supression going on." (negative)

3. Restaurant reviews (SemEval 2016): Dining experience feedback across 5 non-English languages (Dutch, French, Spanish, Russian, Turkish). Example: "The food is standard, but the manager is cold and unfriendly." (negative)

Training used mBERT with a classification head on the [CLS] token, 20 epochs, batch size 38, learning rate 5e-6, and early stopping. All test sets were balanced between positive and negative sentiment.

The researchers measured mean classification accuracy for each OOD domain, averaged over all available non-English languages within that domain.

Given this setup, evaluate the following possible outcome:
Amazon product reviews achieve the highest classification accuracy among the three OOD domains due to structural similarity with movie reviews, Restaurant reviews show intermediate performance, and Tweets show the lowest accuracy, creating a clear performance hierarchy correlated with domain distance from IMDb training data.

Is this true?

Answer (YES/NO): NO